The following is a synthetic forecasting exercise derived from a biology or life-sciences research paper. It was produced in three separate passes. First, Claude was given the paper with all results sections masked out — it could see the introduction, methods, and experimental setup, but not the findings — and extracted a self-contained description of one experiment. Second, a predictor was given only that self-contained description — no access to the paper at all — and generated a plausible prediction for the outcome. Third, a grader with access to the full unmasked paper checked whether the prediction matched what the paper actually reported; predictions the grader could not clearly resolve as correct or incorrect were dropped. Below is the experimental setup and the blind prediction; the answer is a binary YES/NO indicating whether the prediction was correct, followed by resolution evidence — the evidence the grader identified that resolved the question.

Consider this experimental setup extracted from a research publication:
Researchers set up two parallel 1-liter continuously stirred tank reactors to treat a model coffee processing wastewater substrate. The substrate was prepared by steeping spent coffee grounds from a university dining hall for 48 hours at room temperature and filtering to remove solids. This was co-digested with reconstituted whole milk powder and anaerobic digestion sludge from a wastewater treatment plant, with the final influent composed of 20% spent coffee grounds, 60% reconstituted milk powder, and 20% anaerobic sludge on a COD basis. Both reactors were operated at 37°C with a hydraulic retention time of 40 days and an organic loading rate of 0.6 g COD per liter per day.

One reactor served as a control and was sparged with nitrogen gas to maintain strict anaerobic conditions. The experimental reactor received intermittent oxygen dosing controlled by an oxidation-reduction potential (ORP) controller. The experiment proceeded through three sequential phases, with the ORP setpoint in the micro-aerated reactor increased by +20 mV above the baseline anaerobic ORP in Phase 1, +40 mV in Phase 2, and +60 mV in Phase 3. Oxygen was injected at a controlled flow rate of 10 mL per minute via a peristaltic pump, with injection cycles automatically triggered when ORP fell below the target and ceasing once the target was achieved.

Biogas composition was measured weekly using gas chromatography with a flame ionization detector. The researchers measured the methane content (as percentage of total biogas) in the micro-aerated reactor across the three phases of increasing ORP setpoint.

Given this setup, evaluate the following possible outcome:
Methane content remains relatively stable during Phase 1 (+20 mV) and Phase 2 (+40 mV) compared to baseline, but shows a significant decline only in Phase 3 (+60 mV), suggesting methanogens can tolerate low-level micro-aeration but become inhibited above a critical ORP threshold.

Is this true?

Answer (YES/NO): NO